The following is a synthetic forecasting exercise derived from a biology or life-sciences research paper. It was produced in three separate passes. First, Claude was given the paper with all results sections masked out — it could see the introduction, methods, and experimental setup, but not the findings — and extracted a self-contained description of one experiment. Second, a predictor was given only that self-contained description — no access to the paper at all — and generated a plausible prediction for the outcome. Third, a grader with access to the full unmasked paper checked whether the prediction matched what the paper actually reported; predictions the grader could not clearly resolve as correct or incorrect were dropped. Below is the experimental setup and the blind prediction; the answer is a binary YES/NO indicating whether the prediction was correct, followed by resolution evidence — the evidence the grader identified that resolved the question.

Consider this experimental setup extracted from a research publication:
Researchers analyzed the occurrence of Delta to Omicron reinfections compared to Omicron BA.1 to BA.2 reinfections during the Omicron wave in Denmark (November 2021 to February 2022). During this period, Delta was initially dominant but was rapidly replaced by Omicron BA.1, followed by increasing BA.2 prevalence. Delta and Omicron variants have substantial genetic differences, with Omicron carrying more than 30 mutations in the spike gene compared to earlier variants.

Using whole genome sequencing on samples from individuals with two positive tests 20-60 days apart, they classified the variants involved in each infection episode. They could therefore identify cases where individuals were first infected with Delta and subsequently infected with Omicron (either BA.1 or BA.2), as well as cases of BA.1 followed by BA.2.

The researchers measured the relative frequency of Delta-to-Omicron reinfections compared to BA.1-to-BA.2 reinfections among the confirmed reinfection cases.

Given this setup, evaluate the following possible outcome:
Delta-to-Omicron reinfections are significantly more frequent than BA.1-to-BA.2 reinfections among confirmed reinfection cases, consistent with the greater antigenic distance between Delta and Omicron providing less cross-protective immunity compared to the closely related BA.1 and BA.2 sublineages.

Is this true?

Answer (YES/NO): YES